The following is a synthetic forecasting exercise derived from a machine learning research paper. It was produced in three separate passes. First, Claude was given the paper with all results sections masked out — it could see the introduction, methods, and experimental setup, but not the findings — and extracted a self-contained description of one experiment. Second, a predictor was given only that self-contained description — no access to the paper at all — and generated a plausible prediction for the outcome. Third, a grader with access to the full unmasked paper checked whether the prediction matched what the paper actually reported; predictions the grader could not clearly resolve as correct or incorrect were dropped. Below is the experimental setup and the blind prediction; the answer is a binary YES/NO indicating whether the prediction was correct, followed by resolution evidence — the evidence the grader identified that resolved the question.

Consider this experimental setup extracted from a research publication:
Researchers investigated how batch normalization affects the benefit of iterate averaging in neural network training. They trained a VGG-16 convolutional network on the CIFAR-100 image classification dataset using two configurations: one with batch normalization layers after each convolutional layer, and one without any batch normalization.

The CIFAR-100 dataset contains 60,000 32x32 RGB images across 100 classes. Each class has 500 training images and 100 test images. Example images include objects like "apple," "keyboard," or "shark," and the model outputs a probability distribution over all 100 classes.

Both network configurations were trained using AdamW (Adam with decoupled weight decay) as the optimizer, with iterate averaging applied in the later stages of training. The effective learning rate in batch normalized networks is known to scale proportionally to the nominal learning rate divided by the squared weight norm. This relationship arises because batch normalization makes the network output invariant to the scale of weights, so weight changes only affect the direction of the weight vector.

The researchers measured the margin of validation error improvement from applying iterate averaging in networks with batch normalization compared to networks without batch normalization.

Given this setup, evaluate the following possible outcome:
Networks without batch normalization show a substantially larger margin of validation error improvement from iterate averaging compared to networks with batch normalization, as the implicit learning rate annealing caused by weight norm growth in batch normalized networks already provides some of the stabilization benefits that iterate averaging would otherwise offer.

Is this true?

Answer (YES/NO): NO